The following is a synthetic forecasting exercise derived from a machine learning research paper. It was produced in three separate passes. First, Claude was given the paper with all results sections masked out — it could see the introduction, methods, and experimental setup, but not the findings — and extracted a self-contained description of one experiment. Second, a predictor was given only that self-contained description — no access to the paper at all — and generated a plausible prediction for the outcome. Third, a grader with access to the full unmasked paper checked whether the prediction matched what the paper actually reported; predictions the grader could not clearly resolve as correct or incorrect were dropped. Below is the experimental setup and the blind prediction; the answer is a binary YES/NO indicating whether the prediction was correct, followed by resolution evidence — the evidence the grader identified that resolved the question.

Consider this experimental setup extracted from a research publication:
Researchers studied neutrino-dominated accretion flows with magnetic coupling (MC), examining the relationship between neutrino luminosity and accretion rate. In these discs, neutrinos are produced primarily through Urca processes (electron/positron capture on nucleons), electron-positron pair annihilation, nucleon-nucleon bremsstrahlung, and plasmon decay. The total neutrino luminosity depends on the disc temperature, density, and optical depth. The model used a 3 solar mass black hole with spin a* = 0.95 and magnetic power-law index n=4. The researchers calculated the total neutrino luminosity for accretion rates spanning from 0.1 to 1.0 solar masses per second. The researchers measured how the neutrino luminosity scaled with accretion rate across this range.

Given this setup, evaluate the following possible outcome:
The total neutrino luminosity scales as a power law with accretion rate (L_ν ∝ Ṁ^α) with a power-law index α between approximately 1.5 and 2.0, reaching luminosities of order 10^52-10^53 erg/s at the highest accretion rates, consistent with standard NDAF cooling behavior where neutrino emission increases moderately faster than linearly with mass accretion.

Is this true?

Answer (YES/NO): NO